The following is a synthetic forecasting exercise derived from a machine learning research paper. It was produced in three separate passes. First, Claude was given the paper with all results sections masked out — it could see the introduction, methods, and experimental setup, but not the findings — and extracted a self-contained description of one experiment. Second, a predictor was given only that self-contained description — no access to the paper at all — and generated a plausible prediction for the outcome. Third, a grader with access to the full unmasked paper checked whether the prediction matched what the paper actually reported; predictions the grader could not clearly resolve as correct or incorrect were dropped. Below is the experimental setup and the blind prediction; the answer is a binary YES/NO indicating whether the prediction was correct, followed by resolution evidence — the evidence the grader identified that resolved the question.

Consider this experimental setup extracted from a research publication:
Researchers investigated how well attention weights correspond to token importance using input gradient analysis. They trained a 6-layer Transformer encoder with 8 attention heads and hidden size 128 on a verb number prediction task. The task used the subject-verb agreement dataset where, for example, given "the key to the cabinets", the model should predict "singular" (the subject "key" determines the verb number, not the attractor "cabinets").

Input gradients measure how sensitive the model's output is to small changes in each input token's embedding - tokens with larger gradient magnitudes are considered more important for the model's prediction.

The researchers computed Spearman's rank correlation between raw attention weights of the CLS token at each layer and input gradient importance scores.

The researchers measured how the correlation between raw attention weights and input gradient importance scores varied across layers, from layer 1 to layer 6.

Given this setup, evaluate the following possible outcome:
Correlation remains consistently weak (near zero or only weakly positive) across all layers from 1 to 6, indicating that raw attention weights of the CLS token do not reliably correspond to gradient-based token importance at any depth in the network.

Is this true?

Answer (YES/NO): NO